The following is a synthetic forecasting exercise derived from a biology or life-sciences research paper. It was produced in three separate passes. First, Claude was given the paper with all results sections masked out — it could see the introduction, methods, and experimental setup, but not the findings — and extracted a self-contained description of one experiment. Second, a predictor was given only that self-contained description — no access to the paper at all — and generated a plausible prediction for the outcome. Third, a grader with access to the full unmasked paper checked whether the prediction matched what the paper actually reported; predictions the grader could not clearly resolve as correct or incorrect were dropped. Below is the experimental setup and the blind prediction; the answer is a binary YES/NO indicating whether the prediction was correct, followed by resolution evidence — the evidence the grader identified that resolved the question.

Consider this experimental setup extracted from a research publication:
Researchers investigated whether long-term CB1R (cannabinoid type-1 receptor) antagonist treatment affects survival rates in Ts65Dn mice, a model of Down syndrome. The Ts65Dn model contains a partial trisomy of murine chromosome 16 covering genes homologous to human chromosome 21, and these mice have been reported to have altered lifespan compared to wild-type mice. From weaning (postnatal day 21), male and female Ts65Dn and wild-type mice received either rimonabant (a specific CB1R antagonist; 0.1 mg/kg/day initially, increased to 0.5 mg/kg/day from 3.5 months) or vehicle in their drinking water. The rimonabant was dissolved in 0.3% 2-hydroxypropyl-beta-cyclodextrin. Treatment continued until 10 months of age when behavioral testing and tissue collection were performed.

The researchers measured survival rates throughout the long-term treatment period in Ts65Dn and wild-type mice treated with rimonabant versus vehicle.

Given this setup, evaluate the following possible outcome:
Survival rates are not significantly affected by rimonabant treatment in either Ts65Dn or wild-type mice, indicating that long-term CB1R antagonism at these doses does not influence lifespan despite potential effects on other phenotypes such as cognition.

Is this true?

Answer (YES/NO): YES